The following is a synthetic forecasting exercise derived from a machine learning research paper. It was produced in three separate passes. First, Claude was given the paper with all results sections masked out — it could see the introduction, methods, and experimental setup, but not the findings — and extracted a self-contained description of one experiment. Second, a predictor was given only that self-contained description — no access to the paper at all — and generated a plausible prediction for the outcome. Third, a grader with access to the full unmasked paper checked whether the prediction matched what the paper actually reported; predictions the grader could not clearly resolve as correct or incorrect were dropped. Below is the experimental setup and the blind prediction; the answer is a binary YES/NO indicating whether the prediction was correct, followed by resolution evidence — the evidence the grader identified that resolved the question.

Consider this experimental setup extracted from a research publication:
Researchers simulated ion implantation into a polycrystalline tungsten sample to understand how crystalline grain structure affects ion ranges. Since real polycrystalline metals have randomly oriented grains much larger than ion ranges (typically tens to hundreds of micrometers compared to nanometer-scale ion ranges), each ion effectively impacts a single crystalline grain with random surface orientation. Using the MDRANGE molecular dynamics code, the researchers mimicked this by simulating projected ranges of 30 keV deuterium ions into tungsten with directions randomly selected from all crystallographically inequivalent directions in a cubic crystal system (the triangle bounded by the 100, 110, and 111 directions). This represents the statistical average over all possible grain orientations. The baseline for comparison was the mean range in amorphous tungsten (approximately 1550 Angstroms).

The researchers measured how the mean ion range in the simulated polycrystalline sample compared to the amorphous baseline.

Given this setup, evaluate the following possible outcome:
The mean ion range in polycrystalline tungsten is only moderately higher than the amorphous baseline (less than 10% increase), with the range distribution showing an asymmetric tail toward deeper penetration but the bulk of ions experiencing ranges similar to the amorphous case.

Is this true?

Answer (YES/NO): NO